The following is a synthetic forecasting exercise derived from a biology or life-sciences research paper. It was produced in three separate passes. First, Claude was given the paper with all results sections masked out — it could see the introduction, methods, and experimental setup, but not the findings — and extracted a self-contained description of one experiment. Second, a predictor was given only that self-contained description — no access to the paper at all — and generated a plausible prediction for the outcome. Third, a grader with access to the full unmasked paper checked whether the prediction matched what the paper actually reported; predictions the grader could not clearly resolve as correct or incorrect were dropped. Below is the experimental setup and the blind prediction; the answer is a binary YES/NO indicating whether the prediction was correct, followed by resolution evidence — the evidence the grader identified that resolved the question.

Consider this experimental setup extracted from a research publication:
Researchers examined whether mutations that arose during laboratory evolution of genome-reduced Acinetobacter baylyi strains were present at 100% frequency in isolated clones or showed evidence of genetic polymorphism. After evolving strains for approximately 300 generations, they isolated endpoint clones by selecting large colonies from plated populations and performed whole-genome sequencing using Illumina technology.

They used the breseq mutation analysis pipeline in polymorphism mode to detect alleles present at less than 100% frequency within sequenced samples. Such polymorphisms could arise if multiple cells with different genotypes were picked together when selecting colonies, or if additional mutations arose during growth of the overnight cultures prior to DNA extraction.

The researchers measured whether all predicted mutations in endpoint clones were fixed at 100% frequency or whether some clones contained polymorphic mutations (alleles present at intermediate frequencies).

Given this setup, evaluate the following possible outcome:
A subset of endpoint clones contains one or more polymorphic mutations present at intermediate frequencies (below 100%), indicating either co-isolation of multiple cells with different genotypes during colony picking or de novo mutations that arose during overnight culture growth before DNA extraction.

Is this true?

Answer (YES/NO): YES